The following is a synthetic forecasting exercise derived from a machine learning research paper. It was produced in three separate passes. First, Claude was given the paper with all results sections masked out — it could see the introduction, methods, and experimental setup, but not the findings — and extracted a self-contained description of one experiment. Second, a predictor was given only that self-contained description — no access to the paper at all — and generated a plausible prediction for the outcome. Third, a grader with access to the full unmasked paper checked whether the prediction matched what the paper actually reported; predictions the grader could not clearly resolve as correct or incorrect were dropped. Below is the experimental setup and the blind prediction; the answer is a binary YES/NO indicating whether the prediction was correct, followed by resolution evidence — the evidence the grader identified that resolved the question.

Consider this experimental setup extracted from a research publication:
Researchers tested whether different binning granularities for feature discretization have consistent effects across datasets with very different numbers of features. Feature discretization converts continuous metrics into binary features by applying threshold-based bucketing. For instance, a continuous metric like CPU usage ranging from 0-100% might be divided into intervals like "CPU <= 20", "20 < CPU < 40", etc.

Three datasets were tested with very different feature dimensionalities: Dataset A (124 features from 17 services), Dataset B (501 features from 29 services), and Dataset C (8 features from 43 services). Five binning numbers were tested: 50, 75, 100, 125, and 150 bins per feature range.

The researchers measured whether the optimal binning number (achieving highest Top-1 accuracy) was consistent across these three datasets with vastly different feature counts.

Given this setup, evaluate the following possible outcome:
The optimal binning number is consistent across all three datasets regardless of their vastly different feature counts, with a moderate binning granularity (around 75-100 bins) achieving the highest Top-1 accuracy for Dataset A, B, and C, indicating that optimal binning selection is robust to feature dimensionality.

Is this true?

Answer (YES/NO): YES